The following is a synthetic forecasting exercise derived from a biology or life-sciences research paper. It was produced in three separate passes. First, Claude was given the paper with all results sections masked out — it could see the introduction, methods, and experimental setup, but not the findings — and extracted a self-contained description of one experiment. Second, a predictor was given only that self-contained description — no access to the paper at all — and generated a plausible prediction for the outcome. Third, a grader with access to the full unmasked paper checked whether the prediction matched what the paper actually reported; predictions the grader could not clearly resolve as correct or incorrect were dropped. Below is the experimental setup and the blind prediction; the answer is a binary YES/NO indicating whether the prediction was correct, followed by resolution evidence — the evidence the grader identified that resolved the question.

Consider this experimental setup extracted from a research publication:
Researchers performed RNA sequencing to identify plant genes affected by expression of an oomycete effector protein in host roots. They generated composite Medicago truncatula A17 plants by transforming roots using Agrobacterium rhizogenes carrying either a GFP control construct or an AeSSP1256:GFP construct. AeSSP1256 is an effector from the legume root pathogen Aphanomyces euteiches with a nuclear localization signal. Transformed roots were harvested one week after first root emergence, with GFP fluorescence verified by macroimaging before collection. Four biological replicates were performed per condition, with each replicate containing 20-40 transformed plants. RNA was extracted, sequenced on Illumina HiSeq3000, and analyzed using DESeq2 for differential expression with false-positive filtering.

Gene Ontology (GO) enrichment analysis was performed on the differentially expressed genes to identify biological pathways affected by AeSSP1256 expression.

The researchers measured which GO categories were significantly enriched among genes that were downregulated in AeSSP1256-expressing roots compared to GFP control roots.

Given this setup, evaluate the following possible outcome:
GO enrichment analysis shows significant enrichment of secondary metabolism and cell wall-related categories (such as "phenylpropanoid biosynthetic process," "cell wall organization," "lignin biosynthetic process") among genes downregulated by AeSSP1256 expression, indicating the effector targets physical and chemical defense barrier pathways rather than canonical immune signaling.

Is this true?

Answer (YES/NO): NO